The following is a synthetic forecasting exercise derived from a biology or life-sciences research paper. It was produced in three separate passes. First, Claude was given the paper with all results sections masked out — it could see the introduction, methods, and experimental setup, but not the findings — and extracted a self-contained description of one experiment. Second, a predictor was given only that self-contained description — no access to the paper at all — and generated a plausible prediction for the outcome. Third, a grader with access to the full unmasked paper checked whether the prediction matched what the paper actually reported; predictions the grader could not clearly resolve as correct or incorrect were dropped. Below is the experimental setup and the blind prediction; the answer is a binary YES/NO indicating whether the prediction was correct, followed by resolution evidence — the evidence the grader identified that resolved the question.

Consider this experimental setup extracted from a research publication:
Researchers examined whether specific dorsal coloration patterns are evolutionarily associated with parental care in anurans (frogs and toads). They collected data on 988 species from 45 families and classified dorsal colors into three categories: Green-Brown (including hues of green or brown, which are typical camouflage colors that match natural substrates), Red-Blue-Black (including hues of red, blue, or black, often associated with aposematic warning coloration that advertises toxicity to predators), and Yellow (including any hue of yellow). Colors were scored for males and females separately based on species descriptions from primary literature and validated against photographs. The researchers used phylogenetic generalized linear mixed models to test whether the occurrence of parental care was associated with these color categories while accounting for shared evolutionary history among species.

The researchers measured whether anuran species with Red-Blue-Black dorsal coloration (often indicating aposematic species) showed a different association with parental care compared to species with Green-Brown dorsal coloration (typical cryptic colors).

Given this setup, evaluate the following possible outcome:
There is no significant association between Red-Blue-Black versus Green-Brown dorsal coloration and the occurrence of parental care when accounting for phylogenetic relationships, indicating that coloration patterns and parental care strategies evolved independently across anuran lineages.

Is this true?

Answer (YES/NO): YES